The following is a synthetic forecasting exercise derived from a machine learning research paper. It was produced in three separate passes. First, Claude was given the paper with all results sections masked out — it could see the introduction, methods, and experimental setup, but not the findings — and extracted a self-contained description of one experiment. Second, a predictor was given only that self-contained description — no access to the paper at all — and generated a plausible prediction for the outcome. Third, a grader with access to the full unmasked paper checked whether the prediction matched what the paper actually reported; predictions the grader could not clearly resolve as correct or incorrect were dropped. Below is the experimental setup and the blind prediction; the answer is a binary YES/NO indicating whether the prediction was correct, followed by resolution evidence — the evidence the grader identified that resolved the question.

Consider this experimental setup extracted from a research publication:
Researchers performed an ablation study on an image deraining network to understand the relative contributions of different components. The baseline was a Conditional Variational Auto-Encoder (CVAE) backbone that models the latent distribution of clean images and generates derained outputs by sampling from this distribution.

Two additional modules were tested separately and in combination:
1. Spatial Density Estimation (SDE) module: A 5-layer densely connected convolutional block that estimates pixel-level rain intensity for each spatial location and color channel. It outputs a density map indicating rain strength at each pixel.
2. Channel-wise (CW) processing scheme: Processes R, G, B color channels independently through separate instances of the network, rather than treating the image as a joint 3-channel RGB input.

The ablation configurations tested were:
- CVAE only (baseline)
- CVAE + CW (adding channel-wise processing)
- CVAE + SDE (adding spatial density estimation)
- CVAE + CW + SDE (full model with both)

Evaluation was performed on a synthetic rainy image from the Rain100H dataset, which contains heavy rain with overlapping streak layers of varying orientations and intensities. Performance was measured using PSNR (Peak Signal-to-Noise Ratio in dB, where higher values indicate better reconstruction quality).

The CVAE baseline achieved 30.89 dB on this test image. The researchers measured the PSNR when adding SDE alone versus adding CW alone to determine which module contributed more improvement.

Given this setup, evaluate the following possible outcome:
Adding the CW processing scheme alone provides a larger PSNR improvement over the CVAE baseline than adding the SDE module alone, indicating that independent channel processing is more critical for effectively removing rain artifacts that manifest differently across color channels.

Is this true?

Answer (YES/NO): NO